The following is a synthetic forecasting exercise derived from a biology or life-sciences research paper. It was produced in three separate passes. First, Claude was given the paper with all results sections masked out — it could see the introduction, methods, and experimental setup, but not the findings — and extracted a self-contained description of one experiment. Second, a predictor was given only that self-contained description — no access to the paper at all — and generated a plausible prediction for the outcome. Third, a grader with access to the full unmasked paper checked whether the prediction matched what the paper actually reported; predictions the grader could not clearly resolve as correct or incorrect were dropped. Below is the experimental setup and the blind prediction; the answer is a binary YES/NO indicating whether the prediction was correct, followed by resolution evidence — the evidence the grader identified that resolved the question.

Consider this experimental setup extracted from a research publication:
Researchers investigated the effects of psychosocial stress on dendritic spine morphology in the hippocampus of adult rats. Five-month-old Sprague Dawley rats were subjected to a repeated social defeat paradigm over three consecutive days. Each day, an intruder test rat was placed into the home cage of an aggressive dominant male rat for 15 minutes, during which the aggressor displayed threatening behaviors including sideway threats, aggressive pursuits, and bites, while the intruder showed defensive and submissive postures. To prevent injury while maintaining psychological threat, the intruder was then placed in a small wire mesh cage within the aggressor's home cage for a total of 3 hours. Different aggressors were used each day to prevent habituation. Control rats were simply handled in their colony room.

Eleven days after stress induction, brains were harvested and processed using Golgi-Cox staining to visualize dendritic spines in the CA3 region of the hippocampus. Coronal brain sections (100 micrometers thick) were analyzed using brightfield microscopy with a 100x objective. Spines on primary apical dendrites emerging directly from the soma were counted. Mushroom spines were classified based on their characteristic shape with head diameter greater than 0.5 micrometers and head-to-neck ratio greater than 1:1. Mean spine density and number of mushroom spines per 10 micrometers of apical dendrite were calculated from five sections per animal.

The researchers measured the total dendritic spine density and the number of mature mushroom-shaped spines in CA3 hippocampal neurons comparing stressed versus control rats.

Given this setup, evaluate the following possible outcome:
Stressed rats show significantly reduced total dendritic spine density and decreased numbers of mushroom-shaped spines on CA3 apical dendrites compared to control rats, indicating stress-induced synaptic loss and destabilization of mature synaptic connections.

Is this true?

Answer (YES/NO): YES